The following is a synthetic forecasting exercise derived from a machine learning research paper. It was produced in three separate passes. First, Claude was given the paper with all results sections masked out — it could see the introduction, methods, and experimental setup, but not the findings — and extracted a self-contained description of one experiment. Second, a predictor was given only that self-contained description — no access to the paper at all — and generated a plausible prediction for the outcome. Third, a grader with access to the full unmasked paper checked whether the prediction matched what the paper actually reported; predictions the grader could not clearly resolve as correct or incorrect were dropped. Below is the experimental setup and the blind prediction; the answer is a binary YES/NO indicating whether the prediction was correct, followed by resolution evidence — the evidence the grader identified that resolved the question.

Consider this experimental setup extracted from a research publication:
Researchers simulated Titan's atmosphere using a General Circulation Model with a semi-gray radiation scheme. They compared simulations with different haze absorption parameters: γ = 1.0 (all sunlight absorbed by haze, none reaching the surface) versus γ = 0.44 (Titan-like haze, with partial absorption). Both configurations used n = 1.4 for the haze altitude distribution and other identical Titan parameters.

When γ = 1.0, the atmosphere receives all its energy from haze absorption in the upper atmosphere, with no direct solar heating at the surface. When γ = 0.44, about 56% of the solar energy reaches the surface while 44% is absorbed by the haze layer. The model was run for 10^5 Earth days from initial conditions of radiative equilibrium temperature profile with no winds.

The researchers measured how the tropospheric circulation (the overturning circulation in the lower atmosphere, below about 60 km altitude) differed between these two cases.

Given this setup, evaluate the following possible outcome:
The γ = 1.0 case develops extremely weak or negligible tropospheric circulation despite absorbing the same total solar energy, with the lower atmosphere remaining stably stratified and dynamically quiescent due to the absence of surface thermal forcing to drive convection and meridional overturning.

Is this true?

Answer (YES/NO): NO